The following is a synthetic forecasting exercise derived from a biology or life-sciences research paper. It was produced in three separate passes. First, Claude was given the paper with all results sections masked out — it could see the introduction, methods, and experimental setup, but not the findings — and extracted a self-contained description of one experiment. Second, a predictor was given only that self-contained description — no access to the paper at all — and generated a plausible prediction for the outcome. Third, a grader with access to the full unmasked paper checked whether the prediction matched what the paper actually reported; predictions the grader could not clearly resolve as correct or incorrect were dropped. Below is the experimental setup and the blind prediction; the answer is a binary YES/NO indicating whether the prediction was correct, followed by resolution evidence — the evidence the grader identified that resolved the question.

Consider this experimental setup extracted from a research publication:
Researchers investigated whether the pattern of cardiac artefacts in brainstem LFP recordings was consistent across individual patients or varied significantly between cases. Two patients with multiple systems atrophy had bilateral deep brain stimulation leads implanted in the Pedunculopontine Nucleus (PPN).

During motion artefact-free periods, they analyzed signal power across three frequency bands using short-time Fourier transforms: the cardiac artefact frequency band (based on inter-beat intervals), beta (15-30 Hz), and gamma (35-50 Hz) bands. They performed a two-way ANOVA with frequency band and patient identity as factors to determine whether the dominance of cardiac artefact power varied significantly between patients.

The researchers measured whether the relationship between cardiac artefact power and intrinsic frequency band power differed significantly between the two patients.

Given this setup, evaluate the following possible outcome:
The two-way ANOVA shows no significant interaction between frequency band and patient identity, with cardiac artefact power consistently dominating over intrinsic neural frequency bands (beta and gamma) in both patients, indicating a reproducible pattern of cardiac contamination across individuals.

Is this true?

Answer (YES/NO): YES